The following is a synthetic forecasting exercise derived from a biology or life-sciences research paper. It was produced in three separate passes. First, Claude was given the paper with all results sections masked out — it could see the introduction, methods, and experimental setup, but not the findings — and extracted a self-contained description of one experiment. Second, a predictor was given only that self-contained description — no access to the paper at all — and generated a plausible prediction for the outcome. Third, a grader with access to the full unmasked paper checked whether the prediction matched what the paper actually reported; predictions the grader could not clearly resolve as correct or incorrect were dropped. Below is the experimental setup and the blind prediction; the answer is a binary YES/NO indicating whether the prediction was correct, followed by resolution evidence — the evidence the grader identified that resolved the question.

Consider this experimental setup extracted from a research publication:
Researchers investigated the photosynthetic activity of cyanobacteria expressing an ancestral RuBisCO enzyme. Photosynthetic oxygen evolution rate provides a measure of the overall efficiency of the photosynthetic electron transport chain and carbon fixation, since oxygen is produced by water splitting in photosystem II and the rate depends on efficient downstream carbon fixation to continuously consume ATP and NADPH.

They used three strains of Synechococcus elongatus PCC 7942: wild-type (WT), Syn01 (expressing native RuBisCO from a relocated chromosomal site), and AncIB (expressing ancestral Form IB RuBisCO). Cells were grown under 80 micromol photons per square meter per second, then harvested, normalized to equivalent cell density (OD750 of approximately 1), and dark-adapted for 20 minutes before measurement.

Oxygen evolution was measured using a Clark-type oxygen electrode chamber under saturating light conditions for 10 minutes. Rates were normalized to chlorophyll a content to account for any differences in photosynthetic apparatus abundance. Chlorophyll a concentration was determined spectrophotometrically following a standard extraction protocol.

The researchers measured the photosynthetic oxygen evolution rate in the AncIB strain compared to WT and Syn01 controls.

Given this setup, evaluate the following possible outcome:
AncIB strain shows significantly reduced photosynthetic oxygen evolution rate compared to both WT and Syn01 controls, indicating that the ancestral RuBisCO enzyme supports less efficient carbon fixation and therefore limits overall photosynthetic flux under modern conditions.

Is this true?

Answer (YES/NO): NO